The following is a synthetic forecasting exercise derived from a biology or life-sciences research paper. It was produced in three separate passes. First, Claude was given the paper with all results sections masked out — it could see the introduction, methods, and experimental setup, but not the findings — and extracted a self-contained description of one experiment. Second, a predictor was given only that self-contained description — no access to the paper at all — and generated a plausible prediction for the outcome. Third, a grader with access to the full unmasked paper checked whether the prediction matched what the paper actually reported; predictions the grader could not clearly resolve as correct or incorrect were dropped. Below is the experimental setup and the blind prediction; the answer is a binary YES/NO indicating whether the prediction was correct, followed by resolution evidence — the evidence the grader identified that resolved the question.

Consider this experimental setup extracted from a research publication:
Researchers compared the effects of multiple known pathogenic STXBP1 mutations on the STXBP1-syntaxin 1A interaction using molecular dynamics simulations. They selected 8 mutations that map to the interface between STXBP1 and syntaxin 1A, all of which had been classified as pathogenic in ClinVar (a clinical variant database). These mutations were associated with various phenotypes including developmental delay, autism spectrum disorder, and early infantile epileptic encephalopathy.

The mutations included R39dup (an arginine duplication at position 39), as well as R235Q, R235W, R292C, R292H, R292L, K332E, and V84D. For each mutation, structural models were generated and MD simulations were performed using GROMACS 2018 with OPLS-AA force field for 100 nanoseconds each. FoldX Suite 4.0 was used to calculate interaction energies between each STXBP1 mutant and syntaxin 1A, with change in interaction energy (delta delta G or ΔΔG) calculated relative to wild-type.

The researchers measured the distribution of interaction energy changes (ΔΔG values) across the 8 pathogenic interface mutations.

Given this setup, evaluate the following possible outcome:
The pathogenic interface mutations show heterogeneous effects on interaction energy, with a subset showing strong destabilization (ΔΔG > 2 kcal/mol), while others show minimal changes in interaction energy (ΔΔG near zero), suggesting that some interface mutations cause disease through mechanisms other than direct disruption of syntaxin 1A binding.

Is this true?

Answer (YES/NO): NO